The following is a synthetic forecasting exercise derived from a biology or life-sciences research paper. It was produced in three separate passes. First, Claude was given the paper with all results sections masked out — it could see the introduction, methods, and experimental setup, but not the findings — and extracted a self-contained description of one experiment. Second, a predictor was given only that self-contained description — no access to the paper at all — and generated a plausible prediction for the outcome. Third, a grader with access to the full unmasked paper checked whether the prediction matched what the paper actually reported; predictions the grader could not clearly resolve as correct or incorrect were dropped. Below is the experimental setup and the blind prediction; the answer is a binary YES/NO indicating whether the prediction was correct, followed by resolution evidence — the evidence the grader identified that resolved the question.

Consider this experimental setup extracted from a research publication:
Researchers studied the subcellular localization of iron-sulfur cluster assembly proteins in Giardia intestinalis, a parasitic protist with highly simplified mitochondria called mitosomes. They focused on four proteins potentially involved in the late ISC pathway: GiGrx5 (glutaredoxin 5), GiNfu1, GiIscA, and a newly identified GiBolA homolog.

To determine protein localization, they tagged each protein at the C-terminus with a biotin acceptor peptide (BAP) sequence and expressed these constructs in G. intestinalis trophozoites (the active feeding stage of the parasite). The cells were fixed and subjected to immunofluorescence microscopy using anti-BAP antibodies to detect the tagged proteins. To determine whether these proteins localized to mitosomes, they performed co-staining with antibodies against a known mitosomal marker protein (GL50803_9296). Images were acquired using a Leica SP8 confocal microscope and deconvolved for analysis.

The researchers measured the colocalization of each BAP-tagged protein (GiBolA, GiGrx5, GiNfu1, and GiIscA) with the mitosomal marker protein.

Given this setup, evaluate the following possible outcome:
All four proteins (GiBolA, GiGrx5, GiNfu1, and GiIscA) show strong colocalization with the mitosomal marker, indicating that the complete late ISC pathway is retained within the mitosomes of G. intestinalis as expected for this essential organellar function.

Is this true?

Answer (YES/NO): YES